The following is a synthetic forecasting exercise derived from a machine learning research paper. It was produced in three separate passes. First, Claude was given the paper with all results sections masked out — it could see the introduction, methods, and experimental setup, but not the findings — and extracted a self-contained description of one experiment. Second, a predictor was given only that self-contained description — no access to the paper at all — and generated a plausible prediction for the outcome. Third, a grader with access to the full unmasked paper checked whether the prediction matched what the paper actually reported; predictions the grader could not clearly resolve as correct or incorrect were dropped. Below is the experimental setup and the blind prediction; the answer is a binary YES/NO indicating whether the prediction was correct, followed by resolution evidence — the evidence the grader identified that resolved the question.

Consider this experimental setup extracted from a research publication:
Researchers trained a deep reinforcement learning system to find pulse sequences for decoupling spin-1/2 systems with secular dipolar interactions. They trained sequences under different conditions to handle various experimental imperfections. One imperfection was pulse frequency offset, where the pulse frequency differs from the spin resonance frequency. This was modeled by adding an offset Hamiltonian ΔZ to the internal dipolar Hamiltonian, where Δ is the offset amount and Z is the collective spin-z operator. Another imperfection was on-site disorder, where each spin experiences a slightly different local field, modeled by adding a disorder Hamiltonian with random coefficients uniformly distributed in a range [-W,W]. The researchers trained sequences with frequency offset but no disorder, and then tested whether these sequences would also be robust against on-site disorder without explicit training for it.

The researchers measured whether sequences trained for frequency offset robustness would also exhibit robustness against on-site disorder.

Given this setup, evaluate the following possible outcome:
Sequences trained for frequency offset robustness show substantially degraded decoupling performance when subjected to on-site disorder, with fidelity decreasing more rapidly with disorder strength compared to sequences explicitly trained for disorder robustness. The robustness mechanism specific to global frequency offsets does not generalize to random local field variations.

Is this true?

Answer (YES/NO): NO